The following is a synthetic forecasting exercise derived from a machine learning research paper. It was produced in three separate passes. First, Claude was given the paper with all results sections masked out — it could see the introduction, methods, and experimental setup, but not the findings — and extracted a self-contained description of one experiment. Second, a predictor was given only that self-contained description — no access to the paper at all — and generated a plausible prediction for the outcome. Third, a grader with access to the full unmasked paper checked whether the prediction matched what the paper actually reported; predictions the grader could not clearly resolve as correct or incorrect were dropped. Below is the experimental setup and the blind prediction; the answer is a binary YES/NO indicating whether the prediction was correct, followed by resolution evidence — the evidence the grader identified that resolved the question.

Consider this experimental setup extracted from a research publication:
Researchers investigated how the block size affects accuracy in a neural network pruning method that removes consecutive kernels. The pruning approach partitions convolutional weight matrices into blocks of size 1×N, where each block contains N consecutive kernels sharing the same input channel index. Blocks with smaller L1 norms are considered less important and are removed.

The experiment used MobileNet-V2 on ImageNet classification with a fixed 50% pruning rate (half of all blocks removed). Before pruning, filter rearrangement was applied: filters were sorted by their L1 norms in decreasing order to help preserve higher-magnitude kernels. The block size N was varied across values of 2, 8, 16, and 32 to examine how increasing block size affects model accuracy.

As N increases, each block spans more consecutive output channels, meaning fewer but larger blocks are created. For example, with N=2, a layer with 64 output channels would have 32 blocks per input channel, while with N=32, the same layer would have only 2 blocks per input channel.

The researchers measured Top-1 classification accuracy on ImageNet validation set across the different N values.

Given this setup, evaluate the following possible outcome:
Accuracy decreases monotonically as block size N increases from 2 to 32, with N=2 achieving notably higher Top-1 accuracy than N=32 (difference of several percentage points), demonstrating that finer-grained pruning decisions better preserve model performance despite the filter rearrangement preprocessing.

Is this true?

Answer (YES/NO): NO